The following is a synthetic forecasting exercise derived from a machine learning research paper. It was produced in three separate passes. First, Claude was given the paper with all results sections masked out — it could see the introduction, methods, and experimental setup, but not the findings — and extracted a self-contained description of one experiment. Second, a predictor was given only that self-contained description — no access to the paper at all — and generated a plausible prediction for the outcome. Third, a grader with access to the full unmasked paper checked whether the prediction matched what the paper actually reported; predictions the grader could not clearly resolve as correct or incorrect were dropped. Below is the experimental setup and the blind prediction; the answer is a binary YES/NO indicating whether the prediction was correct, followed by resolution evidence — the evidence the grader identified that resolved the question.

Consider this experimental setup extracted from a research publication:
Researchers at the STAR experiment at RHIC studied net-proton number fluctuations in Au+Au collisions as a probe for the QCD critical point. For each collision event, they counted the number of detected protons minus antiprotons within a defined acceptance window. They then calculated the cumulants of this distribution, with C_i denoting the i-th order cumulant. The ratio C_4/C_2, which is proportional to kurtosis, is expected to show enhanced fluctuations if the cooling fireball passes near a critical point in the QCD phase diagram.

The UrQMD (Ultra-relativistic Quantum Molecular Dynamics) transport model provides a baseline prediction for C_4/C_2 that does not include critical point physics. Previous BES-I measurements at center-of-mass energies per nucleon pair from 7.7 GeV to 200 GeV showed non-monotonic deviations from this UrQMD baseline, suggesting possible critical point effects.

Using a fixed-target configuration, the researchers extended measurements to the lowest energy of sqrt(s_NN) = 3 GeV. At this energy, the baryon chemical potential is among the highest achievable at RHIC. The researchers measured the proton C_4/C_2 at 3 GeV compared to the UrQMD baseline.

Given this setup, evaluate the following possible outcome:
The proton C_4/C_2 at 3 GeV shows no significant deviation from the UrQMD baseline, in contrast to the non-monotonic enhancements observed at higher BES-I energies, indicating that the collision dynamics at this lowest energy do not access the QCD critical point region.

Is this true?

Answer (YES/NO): YES